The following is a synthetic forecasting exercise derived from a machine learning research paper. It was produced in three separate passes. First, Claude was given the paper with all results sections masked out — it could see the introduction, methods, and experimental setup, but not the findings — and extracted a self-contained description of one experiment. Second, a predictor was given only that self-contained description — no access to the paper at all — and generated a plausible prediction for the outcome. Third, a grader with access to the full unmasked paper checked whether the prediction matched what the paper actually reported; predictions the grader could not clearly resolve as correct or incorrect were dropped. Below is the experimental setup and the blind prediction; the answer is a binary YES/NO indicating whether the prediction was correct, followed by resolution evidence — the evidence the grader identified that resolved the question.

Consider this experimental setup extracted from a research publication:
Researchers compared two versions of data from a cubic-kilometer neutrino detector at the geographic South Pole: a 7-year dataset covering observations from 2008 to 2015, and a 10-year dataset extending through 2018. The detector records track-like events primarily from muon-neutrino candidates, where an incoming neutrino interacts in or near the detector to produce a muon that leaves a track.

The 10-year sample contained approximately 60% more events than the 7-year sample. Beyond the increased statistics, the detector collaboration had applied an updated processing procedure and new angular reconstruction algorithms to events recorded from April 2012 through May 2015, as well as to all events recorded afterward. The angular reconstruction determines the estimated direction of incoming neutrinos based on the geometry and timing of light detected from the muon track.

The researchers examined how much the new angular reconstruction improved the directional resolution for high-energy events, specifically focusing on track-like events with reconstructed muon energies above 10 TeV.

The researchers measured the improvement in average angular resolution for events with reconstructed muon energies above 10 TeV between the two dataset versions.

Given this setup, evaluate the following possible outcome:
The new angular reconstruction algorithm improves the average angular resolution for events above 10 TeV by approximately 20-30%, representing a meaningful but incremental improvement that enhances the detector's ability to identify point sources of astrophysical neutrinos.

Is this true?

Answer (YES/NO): NO